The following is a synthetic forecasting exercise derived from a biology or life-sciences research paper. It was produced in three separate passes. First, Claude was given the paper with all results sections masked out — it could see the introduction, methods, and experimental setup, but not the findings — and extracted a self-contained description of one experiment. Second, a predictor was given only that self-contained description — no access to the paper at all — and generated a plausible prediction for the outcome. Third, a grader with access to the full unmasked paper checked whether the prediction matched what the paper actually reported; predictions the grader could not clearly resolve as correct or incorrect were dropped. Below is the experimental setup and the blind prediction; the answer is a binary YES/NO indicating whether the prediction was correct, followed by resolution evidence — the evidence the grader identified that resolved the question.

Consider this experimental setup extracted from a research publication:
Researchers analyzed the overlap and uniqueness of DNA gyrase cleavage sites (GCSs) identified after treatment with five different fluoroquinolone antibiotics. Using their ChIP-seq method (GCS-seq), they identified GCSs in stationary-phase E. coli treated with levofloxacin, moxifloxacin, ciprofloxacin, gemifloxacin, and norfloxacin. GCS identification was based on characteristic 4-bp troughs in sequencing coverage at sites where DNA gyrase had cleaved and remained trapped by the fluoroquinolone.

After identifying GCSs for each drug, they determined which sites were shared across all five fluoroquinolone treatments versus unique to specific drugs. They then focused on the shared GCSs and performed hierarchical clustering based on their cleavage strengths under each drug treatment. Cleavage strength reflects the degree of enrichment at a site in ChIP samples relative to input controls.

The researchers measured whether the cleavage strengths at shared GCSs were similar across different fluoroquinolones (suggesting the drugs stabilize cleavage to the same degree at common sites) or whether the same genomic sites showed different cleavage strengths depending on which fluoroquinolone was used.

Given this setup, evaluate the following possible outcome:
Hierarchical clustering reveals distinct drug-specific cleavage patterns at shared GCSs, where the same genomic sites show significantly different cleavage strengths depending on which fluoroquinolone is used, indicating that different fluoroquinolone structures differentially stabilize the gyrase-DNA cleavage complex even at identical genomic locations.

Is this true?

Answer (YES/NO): YES